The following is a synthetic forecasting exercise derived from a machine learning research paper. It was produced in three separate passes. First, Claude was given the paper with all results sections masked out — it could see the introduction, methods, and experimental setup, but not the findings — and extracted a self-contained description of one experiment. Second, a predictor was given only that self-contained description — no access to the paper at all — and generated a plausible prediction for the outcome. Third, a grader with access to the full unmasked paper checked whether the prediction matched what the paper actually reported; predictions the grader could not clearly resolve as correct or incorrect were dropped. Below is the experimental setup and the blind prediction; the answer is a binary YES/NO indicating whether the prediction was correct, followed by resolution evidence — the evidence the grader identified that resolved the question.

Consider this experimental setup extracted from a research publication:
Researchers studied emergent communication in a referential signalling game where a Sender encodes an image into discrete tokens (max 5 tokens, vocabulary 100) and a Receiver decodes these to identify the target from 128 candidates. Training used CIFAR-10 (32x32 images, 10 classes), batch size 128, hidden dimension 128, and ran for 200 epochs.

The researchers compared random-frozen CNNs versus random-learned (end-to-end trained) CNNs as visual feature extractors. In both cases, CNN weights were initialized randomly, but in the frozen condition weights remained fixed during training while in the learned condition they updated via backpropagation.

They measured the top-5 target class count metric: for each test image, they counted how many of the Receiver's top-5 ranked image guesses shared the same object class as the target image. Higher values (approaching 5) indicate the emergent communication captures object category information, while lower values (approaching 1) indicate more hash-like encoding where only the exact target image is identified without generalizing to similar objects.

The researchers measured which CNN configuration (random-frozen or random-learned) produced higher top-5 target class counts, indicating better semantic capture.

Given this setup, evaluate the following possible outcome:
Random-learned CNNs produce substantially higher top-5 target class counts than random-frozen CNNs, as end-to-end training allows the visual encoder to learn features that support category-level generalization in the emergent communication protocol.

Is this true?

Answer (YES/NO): NO